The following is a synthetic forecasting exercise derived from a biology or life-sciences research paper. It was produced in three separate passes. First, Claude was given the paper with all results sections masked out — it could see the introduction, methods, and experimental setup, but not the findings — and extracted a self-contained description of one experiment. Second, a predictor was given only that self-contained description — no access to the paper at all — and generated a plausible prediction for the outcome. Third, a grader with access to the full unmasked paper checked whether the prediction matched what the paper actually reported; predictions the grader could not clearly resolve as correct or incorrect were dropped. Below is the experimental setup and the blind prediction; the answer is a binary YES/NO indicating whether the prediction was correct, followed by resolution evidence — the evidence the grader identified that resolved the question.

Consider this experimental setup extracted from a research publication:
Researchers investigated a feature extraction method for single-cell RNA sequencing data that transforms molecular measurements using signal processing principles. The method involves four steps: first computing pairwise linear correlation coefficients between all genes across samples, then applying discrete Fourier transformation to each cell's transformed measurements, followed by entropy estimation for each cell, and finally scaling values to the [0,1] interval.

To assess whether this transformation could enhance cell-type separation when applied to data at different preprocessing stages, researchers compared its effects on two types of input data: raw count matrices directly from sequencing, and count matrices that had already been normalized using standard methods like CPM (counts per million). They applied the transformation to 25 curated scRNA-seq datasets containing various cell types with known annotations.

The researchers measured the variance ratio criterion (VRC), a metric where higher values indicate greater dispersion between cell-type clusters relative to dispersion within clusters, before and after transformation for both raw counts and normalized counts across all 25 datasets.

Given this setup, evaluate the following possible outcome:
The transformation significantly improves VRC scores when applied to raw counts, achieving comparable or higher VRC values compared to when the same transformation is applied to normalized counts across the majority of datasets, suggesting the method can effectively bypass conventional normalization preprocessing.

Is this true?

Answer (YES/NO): YES